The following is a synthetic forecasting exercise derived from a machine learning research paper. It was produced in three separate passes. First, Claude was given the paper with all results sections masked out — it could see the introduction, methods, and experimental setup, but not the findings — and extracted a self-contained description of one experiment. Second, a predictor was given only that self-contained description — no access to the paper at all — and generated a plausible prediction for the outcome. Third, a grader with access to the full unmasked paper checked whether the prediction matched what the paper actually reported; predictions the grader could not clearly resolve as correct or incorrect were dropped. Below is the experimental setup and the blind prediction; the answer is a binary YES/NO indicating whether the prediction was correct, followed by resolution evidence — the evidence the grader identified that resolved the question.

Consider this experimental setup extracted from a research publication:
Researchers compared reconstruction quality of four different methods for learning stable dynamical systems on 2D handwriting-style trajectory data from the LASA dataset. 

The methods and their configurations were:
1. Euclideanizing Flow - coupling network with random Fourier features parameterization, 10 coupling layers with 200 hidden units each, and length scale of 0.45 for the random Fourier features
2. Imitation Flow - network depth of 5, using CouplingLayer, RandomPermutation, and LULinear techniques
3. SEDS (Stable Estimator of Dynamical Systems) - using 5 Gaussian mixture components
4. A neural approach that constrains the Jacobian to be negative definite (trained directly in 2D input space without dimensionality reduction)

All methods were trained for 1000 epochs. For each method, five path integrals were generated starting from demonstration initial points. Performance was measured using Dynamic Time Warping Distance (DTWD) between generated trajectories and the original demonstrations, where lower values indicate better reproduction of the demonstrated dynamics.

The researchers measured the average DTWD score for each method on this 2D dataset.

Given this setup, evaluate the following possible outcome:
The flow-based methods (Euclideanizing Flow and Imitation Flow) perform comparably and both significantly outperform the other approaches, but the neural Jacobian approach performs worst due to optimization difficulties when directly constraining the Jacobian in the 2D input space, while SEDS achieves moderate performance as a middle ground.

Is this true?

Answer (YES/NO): NO